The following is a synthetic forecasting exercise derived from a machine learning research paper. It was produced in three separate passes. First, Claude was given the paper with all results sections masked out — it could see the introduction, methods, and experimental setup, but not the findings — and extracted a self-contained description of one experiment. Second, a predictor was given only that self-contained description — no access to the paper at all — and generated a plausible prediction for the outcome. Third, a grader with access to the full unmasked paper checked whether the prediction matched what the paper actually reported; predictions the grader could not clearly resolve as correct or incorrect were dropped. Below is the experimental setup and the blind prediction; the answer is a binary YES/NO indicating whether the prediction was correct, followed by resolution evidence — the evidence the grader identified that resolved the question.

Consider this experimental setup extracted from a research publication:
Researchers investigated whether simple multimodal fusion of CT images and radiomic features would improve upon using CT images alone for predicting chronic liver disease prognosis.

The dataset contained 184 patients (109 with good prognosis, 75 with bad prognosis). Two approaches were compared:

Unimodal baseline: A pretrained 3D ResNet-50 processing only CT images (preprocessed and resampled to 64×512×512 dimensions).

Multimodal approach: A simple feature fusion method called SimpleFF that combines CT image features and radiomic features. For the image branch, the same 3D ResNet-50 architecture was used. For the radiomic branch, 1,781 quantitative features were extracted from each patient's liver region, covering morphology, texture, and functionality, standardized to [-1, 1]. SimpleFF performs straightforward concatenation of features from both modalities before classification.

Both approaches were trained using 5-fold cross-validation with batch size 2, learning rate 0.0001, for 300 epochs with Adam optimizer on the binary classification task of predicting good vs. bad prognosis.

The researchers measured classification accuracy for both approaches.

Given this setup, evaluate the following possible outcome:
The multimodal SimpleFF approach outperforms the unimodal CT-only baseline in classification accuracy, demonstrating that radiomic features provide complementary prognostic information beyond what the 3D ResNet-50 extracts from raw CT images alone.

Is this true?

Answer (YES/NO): NO